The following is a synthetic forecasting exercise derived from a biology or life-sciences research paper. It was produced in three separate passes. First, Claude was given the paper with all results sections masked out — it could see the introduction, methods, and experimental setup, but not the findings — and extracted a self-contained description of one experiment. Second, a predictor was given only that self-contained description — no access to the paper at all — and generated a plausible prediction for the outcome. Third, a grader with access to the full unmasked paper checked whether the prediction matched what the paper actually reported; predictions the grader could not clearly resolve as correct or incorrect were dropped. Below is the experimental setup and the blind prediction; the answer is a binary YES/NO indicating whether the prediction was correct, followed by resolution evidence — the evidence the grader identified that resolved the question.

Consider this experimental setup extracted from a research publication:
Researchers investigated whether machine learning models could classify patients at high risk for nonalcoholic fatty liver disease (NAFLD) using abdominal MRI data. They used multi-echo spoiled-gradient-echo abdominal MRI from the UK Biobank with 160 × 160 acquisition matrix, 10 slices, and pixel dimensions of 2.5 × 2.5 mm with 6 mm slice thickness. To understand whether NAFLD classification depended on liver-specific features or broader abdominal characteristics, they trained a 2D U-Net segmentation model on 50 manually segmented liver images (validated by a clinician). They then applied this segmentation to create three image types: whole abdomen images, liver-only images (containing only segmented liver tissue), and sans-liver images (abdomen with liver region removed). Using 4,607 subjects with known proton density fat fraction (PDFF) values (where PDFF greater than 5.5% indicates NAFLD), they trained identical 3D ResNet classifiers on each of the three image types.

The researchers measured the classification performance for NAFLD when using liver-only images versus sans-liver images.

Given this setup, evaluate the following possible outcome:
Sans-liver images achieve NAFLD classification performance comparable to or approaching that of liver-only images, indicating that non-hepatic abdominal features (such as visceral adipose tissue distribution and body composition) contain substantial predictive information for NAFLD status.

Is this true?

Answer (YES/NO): NO